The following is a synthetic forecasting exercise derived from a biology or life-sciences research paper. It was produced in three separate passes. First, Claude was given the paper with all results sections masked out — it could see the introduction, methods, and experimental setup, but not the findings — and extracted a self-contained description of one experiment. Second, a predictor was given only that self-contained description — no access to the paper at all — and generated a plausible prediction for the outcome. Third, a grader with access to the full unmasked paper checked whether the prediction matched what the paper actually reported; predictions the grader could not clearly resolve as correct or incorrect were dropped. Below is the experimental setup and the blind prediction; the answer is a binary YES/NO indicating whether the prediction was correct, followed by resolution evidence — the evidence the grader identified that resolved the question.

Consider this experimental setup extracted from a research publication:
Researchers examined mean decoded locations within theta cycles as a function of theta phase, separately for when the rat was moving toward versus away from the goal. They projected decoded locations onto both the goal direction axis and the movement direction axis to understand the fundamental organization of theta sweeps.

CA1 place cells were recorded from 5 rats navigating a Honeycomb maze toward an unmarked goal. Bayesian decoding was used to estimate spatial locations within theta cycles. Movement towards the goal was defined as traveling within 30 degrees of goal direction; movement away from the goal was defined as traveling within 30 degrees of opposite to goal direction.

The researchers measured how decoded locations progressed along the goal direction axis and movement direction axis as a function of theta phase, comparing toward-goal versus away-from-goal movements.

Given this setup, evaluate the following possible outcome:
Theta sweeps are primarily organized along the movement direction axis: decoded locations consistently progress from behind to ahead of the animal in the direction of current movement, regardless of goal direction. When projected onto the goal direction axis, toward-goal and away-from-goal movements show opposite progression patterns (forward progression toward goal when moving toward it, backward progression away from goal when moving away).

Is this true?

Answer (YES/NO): NO